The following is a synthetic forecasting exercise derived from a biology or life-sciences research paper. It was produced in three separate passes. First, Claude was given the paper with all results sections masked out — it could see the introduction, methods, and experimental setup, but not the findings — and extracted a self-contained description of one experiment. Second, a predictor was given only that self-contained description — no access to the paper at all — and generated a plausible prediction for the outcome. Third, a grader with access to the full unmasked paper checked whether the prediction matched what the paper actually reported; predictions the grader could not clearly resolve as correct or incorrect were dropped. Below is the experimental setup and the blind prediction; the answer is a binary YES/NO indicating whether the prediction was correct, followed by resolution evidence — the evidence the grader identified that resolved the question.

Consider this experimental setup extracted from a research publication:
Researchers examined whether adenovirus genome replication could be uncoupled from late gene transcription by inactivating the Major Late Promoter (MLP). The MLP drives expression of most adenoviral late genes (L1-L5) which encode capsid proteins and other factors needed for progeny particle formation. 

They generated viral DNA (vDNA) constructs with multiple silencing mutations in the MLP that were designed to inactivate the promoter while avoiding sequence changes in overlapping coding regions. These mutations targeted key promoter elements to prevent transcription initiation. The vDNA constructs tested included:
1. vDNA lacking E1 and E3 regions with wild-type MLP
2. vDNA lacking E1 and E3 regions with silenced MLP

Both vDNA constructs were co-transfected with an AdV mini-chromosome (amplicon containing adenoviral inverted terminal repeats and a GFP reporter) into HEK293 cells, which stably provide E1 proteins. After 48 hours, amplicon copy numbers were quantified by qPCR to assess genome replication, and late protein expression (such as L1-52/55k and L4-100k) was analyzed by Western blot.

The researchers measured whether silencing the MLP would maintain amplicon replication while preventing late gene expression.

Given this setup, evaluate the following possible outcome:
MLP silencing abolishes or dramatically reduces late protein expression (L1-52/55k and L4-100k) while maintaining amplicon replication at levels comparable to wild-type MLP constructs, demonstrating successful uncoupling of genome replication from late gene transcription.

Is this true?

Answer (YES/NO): YES